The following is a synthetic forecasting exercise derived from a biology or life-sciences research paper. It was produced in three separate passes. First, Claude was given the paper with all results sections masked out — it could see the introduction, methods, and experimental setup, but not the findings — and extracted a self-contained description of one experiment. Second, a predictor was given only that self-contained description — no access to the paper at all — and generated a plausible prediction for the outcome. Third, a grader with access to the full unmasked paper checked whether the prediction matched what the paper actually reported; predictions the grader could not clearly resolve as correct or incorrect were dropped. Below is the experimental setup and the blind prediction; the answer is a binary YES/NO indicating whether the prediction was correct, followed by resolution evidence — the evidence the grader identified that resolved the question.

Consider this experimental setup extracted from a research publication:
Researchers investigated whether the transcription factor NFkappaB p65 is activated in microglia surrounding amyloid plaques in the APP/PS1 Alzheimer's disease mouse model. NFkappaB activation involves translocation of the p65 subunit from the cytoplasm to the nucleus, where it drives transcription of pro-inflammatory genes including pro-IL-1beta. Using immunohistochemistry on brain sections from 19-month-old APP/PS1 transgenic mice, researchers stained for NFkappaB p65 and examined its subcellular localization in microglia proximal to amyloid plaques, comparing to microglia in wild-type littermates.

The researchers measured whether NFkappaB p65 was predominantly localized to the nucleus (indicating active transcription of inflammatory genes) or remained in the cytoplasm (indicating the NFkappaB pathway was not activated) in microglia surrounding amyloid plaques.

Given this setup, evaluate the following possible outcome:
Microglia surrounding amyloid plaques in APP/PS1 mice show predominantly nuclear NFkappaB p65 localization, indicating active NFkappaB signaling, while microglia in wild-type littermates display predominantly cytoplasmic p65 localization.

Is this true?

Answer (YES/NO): NO